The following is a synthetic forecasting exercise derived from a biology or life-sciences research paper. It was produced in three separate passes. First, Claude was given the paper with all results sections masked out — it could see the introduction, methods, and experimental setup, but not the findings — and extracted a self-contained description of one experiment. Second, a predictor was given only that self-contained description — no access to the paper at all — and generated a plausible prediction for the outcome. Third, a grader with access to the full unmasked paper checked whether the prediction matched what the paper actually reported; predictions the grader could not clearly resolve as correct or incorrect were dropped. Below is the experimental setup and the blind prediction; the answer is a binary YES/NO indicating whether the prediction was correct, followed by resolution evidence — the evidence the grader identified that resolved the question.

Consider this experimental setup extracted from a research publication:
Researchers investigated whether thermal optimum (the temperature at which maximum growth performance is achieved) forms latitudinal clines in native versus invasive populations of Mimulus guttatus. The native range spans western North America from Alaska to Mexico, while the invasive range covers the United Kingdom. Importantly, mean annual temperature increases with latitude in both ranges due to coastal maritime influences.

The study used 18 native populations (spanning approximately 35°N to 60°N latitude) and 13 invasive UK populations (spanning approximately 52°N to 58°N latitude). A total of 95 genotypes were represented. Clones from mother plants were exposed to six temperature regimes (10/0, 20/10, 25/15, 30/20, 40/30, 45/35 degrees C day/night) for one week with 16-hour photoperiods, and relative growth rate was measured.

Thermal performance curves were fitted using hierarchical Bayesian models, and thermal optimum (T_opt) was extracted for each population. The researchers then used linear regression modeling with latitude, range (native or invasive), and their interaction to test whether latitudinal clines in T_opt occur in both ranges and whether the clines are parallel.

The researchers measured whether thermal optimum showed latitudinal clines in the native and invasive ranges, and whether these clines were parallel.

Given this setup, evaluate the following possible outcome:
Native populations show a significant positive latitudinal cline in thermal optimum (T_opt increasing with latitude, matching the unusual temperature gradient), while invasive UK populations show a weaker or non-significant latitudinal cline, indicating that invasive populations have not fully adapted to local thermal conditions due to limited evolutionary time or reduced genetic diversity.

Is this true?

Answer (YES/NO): NO